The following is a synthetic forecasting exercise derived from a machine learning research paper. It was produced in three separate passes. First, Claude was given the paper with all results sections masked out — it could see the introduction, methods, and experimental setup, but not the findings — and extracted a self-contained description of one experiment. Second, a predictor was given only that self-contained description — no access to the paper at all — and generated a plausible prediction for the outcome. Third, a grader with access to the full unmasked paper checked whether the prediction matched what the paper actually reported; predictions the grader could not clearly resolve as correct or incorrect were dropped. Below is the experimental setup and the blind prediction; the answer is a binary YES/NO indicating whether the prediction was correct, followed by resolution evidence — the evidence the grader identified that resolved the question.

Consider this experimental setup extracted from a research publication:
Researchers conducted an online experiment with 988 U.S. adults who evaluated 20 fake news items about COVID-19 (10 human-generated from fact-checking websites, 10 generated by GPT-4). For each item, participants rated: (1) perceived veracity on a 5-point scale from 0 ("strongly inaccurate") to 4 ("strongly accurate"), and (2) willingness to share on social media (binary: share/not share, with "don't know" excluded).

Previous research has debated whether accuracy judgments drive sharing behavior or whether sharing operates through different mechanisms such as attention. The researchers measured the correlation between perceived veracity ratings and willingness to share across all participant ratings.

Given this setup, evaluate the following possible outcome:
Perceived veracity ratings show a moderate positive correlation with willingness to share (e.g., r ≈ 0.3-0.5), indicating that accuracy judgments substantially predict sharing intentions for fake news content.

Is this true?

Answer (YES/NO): NO